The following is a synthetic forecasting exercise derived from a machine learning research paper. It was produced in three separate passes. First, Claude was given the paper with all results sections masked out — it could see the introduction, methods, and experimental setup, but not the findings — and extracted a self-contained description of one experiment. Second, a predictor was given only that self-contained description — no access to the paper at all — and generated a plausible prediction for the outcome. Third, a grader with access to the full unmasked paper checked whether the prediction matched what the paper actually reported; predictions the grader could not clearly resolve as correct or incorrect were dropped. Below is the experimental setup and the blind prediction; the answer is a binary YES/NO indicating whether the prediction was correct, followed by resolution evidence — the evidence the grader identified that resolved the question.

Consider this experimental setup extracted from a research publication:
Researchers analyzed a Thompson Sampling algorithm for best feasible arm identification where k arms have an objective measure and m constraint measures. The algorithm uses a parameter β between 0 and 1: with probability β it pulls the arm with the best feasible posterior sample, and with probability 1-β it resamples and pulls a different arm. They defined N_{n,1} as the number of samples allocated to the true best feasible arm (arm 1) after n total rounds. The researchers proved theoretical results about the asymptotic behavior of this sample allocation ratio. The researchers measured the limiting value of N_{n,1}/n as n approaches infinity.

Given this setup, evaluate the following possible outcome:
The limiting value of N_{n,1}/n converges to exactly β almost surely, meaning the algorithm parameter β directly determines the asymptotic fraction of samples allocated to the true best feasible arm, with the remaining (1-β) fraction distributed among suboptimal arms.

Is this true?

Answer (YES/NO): YES